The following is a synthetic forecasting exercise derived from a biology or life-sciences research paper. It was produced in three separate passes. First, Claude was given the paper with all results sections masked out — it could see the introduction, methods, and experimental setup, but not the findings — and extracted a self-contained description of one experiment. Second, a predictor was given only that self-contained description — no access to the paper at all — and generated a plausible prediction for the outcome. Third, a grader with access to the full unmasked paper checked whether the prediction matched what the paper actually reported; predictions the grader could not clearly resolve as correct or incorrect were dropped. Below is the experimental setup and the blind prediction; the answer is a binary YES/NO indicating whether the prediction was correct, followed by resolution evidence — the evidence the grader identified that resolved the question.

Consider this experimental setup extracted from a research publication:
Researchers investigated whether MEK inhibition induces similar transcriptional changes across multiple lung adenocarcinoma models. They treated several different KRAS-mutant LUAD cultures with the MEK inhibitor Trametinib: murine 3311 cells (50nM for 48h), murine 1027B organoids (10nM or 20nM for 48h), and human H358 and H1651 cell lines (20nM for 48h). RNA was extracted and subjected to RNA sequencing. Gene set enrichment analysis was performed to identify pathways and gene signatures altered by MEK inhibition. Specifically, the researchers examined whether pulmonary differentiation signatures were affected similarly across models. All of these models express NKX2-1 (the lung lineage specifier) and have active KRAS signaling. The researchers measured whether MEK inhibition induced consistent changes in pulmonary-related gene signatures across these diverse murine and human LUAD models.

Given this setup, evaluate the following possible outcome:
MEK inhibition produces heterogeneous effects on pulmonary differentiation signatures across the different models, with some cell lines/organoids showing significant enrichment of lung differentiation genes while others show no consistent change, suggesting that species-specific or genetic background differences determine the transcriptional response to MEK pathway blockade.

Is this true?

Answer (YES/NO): NO